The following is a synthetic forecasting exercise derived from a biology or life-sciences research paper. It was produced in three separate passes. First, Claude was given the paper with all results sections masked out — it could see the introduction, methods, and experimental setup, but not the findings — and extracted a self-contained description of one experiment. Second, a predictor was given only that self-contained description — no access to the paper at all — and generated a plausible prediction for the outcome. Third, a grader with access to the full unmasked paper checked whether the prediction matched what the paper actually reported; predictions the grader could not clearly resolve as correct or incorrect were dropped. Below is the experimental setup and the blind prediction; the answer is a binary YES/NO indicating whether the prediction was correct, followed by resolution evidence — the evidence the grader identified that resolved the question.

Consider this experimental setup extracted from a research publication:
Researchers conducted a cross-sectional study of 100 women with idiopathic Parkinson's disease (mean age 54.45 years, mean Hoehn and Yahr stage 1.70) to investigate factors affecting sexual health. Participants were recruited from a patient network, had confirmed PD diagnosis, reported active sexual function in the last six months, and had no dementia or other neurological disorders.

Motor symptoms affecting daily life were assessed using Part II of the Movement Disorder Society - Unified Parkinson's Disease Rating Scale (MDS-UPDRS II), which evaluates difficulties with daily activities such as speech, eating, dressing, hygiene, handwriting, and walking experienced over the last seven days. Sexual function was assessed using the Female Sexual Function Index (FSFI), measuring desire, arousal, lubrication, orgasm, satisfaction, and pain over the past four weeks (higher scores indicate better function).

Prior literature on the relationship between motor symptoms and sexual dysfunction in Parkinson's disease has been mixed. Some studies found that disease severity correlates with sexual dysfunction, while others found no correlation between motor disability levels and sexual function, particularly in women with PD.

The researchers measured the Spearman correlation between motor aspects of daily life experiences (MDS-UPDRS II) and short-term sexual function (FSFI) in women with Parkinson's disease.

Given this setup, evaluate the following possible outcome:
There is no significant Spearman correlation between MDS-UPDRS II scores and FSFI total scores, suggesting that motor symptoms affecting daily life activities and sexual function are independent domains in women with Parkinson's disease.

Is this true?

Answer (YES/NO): YES